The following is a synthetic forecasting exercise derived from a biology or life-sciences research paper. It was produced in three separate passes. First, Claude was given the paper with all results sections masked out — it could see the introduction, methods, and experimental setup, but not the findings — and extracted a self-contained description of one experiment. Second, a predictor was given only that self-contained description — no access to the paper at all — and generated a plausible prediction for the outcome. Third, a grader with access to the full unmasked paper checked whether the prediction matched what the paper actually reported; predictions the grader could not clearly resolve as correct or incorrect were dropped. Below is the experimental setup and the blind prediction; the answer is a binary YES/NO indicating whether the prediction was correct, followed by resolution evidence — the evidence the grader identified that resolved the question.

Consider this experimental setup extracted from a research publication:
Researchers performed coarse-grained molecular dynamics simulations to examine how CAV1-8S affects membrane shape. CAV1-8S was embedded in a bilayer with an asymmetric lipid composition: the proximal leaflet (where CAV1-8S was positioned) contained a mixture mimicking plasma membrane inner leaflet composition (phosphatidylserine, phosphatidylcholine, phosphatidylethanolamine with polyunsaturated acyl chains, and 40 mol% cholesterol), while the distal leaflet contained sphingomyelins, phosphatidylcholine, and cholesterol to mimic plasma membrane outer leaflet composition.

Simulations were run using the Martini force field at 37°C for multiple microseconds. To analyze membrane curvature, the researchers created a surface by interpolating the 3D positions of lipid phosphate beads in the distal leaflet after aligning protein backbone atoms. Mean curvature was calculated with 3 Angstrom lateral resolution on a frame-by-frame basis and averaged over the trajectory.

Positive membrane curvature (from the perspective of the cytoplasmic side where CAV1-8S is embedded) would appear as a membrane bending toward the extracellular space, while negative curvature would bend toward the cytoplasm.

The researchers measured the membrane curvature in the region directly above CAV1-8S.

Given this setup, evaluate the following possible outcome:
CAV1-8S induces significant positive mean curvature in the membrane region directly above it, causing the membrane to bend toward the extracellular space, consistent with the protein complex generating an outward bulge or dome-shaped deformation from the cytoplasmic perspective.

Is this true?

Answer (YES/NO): NO